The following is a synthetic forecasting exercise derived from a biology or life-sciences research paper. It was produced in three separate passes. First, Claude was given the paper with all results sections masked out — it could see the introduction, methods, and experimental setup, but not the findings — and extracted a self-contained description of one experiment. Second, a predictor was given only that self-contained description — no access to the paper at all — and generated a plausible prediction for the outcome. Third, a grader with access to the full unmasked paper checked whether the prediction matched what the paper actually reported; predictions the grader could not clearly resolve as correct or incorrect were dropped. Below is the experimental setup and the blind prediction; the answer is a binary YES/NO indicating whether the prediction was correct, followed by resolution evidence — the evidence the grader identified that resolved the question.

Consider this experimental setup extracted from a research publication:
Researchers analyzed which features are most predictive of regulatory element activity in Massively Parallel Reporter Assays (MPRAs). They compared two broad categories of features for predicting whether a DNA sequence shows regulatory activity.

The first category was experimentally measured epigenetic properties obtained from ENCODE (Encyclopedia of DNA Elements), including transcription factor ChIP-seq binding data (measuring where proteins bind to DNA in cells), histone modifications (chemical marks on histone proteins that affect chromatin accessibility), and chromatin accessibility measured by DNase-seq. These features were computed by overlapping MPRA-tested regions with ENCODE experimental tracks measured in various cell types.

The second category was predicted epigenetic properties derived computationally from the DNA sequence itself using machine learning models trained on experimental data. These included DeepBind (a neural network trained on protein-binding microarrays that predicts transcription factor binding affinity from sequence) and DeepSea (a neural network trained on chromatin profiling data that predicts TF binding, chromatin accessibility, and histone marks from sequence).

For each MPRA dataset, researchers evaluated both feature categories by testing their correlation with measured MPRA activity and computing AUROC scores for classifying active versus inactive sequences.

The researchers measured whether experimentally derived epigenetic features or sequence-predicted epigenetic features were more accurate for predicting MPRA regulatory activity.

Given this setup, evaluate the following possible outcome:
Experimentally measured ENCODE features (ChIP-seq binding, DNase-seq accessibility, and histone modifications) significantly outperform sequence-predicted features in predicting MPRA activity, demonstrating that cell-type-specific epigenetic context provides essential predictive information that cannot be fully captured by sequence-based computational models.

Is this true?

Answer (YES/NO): NO